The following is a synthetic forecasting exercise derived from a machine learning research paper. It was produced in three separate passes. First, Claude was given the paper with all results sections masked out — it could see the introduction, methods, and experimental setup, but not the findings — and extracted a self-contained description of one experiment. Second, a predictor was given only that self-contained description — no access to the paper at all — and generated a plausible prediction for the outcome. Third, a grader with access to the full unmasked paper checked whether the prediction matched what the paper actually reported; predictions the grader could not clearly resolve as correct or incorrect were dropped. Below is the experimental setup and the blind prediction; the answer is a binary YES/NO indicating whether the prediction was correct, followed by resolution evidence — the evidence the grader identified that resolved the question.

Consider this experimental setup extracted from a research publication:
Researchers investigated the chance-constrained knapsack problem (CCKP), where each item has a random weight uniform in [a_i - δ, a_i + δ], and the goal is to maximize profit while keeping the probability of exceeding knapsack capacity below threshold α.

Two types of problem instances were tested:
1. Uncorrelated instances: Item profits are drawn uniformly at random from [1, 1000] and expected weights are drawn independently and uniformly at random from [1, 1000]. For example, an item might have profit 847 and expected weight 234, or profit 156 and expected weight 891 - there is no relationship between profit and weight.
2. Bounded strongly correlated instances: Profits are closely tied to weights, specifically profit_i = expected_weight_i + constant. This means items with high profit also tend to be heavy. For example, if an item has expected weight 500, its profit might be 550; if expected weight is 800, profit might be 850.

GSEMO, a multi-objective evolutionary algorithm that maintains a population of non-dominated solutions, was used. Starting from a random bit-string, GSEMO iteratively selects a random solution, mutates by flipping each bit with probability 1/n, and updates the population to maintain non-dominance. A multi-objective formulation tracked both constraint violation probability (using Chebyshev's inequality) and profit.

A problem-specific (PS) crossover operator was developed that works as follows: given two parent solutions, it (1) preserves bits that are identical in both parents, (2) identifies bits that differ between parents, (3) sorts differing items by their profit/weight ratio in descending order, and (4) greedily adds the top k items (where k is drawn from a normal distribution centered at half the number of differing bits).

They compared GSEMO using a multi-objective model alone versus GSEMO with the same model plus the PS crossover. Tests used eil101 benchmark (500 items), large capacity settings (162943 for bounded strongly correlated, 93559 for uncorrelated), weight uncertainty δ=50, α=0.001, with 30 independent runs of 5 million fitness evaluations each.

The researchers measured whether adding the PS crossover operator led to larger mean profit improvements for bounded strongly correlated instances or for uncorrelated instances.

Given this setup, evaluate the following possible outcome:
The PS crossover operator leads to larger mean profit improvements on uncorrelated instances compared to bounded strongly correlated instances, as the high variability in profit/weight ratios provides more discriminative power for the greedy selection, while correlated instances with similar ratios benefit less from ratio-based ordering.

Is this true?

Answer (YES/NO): NO